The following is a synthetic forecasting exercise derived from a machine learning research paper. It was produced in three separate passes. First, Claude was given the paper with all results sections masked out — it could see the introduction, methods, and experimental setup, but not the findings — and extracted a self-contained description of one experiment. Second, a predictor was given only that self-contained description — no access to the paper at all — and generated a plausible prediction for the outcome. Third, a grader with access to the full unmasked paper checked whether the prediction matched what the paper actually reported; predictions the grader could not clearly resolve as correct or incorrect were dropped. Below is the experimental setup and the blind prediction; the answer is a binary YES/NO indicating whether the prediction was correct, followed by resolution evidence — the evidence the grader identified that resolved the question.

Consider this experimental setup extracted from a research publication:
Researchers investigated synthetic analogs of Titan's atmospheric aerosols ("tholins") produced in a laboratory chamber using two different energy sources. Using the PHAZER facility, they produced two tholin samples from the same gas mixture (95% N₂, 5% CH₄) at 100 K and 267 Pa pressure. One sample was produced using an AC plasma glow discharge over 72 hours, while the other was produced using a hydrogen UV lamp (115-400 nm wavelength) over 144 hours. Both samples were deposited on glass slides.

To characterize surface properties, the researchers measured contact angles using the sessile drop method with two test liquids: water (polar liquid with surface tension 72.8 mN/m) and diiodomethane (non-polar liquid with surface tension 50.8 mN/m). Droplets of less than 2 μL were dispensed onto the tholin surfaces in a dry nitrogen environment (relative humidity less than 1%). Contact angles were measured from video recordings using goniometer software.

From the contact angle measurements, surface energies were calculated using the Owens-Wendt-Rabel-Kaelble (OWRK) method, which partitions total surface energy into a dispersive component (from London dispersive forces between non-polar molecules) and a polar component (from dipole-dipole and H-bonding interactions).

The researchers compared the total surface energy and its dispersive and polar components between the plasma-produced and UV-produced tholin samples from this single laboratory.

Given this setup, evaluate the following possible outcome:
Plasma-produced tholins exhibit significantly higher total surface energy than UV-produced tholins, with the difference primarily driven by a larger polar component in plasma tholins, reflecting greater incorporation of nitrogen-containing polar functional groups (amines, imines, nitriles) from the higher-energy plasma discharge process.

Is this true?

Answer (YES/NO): YES